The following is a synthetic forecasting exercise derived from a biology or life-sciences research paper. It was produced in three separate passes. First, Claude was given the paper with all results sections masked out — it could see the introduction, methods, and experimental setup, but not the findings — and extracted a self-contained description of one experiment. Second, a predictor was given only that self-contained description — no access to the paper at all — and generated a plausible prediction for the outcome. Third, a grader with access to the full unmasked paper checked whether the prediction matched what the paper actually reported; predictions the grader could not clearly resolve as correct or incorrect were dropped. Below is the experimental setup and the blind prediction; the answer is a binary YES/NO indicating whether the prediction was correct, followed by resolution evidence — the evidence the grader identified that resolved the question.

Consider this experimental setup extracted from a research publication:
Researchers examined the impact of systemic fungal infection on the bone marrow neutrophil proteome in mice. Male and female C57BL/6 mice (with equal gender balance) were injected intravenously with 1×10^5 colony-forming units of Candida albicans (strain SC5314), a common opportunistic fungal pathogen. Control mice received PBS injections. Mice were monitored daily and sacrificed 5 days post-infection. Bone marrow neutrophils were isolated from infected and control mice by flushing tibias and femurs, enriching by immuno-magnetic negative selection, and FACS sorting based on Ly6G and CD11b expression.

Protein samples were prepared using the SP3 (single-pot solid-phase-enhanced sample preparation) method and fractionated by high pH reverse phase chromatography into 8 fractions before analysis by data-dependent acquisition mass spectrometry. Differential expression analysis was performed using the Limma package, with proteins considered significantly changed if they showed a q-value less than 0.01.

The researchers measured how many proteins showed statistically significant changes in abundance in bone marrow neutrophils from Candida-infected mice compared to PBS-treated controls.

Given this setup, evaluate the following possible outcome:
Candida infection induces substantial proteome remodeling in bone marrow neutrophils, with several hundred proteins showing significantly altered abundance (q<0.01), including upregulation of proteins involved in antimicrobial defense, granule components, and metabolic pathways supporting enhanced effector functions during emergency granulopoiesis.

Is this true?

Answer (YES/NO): NO